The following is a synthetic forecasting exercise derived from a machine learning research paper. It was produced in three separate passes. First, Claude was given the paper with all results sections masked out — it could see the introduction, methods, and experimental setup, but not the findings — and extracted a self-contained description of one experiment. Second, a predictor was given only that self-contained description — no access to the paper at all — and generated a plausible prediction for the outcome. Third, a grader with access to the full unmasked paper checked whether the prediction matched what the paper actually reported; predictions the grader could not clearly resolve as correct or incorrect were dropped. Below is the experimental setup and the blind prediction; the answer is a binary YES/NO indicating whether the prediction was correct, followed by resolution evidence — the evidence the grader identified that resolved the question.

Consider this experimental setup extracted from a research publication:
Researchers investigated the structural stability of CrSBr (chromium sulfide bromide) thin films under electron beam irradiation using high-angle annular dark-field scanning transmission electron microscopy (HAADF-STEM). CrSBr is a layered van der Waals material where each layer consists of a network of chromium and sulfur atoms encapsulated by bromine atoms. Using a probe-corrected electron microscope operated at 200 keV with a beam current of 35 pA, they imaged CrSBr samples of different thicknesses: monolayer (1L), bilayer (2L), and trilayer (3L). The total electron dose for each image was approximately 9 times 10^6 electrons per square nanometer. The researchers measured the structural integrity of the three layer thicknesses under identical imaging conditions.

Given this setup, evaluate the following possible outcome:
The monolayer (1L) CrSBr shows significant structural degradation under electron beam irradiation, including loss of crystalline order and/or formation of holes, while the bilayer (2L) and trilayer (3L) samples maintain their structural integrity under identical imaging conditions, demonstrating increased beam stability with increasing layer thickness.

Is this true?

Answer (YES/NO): YES